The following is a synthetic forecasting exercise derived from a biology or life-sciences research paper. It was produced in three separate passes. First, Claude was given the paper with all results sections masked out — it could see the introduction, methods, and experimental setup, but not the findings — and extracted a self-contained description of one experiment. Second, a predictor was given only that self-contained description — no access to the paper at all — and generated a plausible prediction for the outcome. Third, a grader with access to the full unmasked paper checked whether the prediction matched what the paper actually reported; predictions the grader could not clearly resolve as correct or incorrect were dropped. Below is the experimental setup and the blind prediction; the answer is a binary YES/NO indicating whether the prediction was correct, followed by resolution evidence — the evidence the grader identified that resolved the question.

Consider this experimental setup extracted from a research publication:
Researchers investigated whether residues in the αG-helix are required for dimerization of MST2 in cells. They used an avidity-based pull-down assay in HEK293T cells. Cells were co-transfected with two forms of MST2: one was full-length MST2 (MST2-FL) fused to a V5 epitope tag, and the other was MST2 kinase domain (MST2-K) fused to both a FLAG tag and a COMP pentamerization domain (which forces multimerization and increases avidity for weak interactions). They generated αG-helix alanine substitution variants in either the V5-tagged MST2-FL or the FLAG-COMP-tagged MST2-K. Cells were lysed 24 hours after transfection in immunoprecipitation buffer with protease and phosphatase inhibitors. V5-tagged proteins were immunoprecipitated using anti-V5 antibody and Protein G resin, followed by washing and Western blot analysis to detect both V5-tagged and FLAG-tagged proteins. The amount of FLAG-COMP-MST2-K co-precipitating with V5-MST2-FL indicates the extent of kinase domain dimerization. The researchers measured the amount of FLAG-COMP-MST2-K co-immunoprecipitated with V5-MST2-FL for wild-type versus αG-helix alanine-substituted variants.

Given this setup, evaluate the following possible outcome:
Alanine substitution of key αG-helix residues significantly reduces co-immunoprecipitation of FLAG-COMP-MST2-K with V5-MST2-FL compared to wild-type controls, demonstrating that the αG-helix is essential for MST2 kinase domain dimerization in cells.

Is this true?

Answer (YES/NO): YES